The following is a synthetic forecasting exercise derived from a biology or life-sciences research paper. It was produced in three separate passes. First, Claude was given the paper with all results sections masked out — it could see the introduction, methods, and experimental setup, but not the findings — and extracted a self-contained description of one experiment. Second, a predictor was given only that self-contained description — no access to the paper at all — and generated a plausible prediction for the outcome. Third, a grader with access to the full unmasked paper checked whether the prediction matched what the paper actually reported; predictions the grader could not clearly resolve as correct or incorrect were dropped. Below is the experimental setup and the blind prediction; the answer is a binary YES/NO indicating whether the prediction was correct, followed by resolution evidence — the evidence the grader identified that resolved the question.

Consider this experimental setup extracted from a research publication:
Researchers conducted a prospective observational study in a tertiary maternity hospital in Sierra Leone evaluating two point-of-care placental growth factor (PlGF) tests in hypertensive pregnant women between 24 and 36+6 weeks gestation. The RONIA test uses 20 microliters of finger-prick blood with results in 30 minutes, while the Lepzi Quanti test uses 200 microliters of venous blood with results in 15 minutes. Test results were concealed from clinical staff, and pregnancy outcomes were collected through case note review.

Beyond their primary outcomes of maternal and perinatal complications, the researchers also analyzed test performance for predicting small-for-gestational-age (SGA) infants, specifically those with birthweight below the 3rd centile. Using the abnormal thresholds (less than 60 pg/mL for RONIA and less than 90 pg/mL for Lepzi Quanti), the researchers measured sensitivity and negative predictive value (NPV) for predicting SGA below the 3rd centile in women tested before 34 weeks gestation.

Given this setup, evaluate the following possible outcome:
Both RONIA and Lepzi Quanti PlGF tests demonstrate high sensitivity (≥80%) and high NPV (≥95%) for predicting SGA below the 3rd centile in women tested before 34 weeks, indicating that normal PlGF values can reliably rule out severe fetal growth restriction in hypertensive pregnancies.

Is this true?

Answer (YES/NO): YES